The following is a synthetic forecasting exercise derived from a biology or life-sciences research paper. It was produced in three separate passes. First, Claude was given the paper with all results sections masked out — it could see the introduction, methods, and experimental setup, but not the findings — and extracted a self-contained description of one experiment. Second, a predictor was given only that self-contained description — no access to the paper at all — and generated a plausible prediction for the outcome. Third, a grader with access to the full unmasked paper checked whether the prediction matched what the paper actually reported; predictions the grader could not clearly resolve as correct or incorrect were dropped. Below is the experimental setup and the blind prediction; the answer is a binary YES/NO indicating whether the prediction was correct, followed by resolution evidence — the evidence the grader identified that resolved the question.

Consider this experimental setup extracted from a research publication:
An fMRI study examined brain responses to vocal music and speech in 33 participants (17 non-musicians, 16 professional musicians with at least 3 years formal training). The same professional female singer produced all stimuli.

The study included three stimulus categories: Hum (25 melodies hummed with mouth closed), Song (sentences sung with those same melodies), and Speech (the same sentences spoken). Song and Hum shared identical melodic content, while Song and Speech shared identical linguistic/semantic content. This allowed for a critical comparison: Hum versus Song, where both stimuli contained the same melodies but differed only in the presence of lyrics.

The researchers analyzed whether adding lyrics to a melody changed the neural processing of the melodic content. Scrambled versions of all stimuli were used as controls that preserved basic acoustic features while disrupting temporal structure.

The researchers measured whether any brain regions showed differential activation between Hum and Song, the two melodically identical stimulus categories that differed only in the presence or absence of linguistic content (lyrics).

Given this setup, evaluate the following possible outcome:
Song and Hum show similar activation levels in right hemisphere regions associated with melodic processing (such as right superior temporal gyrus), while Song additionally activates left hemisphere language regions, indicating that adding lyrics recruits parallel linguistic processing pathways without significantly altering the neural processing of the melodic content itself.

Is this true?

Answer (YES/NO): NO